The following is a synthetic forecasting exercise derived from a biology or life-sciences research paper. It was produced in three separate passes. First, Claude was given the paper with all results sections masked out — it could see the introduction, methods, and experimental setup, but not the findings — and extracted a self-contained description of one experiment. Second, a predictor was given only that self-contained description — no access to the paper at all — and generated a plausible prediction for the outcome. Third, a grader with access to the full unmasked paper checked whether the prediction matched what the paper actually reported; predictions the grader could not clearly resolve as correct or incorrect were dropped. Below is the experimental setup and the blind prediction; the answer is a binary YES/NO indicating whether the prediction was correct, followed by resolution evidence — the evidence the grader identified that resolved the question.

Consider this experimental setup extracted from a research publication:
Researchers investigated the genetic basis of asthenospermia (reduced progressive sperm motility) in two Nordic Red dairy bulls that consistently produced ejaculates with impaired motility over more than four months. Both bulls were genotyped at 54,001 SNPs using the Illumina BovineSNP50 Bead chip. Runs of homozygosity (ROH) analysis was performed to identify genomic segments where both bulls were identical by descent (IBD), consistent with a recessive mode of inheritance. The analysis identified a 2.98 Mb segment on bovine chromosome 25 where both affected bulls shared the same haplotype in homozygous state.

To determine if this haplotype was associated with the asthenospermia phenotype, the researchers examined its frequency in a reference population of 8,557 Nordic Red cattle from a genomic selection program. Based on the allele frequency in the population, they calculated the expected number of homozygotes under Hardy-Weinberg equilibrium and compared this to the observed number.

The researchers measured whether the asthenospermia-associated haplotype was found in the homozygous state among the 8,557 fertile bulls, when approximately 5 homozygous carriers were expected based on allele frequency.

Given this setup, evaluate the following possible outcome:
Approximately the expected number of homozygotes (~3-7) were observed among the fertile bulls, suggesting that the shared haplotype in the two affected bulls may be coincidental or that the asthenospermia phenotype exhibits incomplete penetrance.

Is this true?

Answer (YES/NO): NO